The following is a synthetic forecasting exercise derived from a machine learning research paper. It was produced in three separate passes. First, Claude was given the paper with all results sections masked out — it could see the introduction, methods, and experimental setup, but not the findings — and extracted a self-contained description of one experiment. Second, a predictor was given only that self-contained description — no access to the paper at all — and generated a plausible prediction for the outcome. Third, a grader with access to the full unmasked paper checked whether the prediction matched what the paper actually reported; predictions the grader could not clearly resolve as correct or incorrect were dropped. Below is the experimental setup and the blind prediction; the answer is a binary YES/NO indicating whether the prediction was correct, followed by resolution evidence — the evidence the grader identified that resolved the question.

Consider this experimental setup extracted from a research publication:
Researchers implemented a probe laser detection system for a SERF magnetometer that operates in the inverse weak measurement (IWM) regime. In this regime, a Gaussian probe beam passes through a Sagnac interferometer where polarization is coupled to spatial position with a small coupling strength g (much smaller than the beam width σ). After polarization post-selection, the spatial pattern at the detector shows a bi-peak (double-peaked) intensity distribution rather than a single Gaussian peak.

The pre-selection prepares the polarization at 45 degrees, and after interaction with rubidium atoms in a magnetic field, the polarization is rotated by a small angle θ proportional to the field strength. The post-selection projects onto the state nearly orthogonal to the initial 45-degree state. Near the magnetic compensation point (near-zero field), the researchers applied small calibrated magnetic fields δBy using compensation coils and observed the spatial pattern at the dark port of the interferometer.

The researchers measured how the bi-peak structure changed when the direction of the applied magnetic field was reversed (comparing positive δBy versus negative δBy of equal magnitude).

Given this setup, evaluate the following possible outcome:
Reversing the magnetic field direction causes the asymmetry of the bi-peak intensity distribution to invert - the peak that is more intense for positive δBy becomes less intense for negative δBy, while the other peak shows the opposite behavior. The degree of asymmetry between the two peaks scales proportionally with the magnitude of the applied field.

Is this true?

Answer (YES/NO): YES